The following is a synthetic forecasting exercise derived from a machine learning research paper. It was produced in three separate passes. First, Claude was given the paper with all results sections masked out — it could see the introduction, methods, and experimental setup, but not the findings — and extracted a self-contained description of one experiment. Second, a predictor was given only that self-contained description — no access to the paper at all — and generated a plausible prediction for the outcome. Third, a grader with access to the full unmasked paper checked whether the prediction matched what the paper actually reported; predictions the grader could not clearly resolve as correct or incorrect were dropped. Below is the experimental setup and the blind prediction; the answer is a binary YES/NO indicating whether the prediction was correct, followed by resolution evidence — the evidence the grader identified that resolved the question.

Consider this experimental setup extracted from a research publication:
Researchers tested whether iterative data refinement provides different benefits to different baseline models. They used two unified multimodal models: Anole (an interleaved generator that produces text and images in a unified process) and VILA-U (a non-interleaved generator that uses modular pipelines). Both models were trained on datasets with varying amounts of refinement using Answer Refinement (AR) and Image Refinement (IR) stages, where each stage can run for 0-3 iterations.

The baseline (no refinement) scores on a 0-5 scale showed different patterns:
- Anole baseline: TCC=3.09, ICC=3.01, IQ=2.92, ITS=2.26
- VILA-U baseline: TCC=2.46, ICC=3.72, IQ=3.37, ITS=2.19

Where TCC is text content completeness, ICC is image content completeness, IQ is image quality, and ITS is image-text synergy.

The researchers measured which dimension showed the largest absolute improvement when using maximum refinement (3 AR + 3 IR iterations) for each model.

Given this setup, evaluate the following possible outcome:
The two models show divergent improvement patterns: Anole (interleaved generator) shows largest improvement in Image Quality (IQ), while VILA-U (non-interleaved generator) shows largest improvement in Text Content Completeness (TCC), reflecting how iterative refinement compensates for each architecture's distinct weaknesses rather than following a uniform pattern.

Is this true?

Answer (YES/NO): NO